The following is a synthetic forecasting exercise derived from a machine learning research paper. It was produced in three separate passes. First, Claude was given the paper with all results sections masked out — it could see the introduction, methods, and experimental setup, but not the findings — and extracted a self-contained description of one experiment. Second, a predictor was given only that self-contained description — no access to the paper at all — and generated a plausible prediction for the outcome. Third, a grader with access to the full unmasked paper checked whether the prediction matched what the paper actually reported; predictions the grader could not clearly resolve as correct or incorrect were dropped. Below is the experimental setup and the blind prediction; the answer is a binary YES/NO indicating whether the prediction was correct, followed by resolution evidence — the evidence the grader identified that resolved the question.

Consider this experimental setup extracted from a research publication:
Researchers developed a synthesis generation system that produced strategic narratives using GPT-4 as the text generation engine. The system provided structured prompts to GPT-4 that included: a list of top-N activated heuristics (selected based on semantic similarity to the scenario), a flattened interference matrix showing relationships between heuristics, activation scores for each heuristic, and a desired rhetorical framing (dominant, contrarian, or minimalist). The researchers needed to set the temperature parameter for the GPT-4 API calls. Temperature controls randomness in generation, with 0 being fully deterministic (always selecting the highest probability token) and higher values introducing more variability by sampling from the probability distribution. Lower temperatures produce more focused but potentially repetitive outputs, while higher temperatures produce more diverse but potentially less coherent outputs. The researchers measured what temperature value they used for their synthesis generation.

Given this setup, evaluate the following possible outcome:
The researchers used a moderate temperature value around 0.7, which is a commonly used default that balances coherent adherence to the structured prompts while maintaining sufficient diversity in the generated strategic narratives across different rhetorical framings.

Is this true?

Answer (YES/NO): YES